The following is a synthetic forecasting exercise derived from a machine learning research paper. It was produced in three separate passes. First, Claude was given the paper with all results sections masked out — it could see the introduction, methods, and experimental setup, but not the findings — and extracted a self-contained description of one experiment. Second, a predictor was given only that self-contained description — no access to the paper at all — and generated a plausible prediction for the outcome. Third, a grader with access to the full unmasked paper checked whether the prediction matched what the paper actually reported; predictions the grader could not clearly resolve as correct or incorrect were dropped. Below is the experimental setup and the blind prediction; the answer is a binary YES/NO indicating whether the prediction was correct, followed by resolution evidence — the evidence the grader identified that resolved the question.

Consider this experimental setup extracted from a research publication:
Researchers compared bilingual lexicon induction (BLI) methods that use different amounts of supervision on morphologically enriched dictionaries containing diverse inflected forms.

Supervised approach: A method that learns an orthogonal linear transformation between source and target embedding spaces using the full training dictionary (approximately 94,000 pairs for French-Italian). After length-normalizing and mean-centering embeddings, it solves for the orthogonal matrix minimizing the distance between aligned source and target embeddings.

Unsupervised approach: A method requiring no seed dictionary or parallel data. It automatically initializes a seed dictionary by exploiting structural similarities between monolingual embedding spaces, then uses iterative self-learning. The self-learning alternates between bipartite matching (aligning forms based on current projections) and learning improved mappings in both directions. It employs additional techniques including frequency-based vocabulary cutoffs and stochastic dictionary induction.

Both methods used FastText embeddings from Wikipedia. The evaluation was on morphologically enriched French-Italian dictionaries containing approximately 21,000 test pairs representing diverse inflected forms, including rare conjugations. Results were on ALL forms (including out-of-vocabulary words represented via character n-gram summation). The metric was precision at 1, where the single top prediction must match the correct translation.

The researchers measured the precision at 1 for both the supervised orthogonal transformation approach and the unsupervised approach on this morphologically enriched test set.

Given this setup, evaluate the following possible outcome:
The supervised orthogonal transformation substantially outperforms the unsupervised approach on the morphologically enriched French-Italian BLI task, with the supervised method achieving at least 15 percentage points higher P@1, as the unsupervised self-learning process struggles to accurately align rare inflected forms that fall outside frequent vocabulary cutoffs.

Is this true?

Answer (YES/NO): NO